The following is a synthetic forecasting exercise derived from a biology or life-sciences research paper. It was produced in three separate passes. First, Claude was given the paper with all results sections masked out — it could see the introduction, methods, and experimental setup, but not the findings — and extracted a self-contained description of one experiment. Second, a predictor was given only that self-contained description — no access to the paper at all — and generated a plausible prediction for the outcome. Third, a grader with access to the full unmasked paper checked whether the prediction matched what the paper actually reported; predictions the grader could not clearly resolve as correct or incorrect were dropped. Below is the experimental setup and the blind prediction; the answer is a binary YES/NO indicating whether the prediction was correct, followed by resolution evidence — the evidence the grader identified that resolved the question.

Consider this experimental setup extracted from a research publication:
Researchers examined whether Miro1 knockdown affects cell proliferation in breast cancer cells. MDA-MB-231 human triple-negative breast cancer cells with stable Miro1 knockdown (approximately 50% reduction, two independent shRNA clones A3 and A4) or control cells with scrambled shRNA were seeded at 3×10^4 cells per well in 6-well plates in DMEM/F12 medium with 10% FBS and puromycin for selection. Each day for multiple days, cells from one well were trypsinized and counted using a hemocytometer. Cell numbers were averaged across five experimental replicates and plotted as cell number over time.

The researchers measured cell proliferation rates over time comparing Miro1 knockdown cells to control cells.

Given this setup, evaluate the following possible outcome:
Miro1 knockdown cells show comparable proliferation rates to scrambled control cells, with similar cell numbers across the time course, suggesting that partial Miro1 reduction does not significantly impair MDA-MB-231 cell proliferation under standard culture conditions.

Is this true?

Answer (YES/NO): NO